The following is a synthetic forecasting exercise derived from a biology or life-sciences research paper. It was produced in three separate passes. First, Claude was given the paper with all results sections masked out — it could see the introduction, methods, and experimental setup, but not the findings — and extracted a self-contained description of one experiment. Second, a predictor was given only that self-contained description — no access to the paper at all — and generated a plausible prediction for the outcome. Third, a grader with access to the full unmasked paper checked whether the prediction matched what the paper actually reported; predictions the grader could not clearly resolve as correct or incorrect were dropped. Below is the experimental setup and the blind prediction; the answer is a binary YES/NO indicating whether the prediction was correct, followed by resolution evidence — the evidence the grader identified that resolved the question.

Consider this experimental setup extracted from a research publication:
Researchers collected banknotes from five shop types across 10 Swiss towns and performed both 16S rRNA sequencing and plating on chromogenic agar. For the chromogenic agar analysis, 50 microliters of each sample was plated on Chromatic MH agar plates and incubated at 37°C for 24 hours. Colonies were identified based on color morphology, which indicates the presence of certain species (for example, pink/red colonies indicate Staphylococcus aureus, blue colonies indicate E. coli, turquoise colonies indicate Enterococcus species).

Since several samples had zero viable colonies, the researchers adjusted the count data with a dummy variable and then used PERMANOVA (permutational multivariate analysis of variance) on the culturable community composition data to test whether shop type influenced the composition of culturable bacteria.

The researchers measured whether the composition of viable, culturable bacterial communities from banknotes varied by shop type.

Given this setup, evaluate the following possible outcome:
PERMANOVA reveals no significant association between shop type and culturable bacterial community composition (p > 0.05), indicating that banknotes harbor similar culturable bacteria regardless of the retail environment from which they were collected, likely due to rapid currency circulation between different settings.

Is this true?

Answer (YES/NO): NO